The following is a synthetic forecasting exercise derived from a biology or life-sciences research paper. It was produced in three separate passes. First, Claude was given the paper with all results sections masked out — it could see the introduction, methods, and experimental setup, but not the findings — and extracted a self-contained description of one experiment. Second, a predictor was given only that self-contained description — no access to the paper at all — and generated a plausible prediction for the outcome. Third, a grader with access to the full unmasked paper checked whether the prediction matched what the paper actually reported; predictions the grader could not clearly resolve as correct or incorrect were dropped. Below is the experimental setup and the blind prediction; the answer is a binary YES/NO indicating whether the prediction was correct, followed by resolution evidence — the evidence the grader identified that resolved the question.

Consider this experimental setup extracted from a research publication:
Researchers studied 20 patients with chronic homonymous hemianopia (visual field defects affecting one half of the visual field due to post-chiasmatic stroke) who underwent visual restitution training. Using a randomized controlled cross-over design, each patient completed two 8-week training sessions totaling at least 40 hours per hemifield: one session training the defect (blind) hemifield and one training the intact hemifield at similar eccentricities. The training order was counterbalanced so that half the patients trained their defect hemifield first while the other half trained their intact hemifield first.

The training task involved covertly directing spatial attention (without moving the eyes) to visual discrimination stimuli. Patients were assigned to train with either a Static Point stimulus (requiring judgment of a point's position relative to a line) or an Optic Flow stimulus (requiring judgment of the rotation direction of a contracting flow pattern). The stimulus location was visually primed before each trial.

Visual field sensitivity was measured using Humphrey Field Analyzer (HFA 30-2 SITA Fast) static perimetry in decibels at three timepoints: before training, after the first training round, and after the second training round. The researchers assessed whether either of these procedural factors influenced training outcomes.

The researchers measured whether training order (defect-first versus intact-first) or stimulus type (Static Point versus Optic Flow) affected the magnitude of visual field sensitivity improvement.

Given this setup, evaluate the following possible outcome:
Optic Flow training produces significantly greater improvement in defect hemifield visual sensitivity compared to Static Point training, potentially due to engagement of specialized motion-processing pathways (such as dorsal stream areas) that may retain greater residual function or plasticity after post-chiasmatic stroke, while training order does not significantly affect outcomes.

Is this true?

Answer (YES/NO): NO